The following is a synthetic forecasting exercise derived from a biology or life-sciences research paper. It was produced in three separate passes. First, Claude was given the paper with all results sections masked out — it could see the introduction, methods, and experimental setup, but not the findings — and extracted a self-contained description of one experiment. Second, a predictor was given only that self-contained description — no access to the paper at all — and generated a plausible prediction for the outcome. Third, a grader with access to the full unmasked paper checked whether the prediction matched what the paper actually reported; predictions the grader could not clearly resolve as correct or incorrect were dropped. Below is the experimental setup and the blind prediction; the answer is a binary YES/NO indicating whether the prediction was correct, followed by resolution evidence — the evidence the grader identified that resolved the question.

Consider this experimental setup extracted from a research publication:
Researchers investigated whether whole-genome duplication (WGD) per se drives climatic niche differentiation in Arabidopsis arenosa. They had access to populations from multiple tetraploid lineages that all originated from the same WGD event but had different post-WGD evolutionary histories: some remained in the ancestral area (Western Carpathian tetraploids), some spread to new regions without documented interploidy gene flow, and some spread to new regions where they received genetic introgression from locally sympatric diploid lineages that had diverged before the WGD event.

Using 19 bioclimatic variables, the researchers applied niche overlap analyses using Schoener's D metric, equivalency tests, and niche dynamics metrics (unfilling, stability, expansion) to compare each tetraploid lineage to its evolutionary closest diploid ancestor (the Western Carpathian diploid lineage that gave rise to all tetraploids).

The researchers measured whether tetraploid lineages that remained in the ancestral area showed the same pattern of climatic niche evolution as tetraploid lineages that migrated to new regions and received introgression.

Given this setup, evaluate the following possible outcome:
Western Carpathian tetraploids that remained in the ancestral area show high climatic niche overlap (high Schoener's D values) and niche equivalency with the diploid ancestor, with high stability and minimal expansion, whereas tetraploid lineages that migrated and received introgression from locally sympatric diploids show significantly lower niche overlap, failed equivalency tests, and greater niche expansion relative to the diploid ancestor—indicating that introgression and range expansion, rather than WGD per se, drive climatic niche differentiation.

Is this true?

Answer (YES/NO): NO